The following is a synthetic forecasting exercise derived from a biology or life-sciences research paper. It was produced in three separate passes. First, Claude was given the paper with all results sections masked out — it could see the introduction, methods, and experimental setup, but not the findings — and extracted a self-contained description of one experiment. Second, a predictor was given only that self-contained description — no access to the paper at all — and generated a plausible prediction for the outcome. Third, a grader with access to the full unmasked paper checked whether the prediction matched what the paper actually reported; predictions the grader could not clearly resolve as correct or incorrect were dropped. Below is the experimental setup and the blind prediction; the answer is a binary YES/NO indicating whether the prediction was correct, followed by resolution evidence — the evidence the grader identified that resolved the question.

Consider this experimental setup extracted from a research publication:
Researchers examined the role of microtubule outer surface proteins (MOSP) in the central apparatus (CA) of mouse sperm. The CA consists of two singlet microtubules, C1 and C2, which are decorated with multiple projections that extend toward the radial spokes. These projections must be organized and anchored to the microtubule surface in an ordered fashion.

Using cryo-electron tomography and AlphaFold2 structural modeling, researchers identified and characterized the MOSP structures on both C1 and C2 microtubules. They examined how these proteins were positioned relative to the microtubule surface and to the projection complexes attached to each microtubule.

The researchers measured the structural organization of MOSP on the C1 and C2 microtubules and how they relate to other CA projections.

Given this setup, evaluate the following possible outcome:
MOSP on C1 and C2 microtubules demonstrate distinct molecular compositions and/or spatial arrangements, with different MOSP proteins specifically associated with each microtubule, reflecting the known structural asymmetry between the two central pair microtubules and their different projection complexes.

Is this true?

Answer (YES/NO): YES